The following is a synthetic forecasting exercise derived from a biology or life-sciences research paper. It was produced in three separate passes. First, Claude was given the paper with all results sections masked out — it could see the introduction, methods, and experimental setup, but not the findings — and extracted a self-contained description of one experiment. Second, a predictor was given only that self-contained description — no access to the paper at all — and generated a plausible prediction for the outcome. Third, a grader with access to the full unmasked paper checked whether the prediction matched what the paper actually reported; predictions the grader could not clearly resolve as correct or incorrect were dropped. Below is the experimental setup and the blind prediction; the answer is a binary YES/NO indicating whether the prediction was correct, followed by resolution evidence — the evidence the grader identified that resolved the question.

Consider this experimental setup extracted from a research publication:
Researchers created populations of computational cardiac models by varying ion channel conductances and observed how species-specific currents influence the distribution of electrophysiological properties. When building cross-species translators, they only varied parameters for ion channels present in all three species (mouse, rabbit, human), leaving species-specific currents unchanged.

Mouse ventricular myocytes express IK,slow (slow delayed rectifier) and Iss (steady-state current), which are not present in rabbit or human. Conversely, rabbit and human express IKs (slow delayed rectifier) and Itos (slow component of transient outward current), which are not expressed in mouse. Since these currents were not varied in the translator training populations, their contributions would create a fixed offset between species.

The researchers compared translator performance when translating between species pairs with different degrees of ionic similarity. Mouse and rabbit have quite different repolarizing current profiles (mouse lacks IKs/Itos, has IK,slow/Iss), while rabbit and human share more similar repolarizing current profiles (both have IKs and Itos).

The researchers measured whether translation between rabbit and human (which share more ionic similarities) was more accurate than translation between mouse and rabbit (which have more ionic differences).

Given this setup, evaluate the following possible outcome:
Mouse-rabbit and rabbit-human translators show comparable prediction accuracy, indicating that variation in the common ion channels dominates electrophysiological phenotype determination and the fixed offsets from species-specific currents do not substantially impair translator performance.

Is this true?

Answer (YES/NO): NO